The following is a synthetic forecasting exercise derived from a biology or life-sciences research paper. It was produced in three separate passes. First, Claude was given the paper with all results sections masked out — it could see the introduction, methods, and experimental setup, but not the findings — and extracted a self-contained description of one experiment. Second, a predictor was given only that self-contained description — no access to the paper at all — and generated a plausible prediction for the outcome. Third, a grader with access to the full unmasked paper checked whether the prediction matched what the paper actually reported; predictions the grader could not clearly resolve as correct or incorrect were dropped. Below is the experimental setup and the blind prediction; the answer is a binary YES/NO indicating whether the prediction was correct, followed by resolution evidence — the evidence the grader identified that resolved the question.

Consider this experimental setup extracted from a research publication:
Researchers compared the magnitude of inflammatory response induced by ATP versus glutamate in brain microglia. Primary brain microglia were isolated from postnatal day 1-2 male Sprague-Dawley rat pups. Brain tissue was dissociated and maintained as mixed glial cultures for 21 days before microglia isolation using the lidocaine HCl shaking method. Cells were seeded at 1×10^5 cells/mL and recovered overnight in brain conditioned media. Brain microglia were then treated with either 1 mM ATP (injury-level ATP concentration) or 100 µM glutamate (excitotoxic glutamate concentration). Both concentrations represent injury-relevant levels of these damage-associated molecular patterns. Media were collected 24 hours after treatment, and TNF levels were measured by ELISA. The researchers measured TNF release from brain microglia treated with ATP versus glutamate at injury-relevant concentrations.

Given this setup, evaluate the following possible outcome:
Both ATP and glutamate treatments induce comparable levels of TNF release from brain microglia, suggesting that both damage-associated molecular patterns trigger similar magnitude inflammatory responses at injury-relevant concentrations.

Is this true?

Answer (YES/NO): NO